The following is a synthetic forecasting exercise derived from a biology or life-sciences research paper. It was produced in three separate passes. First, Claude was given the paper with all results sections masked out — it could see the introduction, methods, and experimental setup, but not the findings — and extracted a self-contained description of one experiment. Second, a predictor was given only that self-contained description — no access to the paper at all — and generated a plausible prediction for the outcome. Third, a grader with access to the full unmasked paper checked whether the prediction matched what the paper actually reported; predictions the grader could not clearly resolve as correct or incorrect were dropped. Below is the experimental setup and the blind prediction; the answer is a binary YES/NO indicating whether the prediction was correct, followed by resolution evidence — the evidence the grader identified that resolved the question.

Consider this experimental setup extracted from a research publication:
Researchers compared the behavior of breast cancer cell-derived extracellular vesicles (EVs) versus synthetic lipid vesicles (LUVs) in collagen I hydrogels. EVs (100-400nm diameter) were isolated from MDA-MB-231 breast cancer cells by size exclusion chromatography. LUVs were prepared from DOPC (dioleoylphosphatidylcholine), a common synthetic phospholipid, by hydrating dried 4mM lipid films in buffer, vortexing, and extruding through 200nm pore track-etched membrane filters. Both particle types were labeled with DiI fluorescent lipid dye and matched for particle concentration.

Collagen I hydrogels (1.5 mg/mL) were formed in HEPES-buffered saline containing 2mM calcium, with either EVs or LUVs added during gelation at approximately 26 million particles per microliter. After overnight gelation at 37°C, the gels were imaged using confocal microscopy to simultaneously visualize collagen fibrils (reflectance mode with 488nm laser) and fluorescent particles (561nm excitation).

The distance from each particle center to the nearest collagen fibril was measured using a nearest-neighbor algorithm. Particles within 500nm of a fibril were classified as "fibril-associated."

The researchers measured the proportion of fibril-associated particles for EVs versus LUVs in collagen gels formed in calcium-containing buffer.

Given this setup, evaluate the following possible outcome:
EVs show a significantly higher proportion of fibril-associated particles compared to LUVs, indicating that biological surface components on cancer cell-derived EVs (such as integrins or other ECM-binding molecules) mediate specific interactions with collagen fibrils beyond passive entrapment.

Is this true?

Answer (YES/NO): YES